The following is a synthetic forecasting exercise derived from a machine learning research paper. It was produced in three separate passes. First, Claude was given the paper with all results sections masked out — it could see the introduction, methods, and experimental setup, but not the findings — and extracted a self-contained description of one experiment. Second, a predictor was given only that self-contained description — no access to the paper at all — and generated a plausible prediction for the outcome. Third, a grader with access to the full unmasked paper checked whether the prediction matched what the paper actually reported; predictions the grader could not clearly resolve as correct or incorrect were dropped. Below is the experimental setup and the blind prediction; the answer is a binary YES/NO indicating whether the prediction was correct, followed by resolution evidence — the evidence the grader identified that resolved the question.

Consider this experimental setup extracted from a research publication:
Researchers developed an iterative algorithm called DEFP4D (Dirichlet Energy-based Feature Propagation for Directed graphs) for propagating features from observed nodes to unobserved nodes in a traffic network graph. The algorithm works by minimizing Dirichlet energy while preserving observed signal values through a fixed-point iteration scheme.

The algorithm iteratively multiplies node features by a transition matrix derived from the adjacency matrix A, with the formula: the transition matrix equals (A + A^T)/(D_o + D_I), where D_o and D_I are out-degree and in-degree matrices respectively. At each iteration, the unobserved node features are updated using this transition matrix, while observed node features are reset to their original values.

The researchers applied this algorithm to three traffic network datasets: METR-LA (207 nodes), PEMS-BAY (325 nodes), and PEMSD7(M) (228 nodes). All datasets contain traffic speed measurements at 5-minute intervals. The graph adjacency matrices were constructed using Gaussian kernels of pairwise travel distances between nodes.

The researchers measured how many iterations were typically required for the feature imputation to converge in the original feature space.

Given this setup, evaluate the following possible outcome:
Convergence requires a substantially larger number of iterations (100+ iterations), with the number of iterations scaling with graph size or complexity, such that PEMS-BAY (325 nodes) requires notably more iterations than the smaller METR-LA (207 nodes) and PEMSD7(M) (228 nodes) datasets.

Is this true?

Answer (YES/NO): NO